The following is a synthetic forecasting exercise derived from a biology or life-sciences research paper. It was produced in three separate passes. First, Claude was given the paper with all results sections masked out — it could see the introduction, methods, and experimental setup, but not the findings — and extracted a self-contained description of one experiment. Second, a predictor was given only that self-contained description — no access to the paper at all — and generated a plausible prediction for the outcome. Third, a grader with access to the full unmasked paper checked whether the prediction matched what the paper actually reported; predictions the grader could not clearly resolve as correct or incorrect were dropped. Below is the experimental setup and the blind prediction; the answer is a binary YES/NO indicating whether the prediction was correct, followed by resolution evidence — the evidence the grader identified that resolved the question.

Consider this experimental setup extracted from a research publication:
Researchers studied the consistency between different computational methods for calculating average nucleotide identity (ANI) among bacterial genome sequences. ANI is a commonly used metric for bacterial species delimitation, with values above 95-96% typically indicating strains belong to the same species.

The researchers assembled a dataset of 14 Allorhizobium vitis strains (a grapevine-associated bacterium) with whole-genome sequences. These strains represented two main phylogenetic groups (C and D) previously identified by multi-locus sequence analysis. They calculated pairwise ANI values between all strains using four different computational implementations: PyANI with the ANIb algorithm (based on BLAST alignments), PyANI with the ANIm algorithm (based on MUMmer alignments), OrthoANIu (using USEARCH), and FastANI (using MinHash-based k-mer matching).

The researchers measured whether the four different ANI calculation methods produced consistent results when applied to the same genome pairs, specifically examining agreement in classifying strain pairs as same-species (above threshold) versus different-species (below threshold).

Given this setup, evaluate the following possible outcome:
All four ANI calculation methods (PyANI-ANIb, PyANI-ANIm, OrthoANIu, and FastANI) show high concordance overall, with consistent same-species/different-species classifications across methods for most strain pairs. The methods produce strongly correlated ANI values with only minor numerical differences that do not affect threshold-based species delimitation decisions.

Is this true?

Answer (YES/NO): YES